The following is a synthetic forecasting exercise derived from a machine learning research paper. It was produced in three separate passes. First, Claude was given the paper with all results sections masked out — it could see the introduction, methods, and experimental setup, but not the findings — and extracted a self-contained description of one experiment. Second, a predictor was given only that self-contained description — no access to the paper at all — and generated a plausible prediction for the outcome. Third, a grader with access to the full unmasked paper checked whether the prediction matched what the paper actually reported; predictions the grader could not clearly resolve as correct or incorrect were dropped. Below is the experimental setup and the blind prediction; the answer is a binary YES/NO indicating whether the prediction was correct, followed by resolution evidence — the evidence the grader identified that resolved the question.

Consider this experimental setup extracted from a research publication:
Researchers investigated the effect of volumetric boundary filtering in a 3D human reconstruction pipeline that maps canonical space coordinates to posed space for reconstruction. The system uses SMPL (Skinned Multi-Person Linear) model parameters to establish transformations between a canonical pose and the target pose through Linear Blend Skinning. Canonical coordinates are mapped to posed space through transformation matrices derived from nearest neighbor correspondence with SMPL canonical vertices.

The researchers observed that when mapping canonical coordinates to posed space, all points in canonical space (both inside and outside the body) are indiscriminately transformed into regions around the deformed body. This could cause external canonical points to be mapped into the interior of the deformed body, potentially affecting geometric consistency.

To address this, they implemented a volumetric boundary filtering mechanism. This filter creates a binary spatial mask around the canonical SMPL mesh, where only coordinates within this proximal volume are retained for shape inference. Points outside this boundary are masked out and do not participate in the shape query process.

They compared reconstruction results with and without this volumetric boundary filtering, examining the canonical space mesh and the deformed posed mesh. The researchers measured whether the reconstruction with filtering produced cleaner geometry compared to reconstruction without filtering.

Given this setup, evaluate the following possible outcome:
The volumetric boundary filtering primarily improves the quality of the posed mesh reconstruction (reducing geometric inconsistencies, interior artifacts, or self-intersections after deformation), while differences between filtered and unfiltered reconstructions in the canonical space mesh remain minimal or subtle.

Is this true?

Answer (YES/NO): NO